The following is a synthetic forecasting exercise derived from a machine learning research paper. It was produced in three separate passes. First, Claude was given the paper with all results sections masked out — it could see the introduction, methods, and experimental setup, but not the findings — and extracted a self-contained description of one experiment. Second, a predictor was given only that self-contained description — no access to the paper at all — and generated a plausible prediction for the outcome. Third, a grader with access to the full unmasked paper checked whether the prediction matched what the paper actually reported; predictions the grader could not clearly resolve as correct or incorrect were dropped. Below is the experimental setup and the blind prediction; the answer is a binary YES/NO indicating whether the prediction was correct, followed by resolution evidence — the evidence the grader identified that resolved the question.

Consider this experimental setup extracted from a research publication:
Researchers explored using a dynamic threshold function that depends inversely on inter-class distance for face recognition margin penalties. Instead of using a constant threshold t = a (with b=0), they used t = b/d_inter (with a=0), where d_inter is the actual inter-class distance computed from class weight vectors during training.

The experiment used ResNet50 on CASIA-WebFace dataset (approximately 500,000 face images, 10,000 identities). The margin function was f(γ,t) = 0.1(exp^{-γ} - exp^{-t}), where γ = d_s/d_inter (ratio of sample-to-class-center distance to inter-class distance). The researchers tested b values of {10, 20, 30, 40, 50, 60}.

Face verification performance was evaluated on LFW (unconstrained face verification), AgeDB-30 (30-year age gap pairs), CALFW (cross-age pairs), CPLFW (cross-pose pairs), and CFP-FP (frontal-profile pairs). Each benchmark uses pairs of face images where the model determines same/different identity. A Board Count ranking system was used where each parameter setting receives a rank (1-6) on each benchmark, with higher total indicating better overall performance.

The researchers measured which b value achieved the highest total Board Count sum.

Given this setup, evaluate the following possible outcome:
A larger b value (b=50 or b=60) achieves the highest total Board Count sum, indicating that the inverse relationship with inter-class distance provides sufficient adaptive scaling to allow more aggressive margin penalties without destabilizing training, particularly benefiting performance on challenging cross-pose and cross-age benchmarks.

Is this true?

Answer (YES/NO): NO